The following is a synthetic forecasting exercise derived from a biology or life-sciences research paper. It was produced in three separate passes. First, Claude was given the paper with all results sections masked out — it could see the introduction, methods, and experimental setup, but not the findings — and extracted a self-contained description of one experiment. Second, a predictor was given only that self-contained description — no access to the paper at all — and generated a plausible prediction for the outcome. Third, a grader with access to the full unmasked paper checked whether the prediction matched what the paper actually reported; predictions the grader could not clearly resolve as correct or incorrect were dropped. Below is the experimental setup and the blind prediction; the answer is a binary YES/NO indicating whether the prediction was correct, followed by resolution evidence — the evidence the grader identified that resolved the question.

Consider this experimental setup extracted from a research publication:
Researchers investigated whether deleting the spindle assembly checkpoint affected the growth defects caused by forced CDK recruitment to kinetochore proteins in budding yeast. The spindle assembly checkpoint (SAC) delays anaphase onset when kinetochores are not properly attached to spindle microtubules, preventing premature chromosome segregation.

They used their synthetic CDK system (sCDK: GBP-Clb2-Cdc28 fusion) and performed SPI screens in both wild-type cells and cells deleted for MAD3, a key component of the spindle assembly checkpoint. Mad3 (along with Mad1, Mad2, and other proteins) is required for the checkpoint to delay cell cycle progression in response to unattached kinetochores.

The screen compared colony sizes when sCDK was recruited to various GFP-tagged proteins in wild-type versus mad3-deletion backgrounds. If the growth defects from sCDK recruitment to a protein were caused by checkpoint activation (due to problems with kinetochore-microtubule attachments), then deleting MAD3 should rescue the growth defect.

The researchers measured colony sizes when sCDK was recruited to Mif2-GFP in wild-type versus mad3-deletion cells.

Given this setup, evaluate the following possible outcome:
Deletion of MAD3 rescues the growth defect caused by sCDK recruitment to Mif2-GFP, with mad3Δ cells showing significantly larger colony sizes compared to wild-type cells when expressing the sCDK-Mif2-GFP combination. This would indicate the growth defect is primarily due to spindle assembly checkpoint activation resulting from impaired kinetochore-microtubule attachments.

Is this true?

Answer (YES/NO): NO